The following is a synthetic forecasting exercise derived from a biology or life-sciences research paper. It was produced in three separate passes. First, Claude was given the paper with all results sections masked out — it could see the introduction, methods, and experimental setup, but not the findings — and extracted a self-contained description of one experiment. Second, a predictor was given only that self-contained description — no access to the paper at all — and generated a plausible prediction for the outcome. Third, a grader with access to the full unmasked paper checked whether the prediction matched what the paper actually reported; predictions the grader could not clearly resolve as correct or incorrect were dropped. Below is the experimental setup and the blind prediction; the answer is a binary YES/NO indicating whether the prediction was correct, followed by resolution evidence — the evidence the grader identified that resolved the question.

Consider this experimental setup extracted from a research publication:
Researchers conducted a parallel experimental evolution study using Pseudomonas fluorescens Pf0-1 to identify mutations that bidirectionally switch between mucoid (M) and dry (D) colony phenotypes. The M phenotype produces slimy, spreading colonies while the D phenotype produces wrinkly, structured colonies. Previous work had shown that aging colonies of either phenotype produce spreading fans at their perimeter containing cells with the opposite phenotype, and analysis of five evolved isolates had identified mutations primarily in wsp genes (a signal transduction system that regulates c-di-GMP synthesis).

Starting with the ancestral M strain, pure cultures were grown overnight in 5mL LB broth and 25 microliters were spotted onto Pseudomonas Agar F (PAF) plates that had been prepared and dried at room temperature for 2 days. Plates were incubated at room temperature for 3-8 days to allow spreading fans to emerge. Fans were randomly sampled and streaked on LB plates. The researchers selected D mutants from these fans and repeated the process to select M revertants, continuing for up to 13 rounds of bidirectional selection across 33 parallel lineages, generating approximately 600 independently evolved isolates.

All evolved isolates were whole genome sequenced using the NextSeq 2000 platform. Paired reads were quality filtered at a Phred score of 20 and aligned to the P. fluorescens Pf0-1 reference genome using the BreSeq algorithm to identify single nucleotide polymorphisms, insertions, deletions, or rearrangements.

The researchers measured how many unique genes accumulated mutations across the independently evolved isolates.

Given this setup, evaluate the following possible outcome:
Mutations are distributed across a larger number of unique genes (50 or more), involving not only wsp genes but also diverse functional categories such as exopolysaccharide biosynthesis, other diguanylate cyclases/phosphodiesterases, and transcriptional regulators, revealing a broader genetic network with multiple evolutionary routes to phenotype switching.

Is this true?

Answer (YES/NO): NO